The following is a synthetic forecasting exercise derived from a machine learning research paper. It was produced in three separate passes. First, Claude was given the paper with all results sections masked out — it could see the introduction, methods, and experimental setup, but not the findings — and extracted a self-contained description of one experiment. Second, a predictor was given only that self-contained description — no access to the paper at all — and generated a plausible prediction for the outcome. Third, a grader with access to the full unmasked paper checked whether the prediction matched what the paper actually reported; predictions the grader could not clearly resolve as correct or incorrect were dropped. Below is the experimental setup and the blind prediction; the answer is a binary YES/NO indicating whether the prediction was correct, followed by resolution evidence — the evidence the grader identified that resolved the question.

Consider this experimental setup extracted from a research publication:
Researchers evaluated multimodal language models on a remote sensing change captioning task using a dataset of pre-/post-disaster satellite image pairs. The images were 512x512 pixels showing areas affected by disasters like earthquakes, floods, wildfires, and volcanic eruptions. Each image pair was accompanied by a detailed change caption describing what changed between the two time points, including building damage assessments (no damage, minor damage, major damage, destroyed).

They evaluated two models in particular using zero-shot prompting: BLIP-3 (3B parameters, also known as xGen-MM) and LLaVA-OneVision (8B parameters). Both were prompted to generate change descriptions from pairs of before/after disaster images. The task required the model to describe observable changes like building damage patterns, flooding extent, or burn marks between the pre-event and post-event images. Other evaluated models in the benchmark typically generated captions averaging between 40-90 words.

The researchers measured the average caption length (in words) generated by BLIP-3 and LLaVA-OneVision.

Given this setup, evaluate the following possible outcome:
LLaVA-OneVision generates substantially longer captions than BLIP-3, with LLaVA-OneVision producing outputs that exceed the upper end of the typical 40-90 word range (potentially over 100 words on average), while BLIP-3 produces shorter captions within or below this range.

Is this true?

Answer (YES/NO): NO